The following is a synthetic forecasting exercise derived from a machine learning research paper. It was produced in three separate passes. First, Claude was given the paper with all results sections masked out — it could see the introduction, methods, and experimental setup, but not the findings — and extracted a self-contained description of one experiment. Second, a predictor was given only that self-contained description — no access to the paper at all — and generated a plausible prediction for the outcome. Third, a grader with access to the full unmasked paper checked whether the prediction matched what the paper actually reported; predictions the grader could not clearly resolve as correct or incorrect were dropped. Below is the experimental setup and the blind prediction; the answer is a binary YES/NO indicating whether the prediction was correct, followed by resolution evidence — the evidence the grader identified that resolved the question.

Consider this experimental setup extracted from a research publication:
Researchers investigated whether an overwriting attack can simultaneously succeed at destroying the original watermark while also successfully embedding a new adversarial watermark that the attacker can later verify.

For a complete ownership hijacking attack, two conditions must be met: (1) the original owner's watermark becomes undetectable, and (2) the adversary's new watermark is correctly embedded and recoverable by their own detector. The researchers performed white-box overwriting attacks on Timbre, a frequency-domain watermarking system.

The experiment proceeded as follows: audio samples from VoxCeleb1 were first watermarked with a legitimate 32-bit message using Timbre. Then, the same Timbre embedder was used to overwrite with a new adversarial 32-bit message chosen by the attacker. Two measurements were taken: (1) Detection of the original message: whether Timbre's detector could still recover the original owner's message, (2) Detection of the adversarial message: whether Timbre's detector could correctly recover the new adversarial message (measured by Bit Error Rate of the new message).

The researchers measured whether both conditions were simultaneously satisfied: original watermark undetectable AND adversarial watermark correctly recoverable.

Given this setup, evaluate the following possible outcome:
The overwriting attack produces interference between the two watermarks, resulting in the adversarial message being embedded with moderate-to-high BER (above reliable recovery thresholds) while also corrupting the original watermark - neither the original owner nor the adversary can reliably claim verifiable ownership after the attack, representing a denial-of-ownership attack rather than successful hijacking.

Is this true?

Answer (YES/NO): NO